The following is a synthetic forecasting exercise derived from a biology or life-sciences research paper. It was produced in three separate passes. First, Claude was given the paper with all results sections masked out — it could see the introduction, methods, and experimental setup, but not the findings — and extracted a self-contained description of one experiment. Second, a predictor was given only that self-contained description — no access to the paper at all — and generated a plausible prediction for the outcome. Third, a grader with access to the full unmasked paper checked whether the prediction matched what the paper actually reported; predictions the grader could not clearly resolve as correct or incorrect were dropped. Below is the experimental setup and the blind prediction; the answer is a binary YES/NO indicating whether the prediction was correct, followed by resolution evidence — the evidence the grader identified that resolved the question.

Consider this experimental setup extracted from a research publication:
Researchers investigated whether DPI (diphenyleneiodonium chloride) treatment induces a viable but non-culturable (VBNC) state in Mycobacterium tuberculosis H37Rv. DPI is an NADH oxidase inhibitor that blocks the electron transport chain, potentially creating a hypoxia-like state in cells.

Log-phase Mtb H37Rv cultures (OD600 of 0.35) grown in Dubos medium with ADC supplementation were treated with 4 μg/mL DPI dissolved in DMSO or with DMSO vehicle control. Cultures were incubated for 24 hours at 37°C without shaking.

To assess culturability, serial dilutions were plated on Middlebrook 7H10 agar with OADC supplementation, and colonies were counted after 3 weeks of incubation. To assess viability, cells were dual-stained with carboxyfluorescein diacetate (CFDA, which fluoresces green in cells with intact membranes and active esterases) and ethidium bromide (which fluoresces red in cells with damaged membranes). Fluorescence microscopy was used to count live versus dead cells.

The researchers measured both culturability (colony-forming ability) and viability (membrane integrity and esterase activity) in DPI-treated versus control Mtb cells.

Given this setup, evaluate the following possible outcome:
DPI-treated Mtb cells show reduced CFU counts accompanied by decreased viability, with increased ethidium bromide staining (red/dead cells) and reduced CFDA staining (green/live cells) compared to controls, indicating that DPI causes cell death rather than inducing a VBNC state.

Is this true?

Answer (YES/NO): NO